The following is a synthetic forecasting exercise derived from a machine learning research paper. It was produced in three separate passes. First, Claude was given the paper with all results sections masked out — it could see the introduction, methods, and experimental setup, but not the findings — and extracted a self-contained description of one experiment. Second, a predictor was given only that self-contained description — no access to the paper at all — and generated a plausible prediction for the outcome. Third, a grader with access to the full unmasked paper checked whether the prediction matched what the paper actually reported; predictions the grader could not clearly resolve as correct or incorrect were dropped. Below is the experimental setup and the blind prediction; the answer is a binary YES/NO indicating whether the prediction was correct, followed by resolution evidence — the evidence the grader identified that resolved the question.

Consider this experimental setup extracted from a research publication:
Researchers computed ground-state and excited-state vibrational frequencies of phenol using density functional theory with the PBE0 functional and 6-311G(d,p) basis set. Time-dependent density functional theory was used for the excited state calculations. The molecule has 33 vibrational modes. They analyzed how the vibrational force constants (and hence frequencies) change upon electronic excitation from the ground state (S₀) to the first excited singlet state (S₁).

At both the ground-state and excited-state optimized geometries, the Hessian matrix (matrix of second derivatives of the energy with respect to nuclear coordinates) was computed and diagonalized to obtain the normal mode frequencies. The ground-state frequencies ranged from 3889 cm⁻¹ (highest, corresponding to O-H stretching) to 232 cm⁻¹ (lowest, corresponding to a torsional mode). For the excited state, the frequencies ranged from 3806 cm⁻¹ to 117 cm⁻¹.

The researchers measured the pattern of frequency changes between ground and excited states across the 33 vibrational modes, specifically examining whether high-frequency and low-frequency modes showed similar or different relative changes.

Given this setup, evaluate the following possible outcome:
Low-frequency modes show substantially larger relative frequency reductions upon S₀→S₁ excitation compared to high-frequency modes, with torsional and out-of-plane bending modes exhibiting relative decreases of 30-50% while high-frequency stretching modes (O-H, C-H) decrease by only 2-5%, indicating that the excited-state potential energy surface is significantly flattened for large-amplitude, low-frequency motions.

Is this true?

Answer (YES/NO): NO